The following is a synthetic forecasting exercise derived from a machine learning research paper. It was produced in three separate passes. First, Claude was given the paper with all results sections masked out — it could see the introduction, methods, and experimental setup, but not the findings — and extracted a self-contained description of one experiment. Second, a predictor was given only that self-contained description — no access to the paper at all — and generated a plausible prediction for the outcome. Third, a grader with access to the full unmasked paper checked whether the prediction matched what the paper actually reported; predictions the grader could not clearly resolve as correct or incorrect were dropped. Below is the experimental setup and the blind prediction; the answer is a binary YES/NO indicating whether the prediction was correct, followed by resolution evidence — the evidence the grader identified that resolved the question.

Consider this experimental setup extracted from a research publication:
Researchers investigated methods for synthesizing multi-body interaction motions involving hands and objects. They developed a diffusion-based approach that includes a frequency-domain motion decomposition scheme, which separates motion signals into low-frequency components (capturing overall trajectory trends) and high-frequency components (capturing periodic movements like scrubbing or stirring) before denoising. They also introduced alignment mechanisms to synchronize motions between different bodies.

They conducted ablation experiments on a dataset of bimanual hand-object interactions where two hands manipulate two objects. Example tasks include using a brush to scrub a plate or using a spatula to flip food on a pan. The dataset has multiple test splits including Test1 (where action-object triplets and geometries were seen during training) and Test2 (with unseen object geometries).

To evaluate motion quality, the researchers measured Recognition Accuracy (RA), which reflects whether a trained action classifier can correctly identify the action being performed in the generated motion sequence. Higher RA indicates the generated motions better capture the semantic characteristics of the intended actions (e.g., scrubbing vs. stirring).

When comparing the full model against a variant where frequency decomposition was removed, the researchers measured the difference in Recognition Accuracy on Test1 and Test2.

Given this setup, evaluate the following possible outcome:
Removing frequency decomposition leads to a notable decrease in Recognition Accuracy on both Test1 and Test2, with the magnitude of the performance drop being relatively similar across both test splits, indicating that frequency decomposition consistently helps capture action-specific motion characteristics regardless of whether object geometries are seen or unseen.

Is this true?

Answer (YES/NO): NO